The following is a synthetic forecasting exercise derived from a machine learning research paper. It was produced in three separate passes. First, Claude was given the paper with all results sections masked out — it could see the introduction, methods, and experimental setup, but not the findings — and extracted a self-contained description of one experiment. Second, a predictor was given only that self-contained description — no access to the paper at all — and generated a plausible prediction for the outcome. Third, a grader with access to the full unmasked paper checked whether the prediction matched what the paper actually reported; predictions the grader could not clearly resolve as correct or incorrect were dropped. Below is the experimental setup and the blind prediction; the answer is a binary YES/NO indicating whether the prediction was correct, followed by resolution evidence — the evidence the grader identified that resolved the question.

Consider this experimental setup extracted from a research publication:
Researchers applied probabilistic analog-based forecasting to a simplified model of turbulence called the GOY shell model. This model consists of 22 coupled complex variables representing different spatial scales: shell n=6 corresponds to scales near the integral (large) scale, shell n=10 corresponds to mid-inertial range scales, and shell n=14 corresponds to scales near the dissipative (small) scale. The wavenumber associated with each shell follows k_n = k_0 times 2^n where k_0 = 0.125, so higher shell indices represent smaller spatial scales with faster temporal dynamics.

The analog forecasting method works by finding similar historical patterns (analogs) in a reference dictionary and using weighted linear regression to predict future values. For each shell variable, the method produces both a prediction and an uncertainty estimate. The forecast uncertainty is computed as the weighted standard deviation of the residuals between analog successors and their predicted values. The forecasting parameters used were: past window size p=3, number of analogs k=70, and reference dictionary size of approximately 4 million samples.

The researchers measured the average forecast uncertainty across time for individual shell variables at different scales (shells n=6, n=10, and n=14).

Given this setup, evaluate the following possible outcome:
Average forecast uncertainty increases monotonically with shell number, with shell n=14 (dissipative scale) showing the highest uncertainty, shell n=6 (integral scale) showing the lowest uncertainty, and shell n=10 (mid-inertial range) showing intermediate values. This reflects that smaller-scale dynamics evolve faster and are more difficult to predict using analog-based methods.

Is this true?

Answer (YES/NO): YES